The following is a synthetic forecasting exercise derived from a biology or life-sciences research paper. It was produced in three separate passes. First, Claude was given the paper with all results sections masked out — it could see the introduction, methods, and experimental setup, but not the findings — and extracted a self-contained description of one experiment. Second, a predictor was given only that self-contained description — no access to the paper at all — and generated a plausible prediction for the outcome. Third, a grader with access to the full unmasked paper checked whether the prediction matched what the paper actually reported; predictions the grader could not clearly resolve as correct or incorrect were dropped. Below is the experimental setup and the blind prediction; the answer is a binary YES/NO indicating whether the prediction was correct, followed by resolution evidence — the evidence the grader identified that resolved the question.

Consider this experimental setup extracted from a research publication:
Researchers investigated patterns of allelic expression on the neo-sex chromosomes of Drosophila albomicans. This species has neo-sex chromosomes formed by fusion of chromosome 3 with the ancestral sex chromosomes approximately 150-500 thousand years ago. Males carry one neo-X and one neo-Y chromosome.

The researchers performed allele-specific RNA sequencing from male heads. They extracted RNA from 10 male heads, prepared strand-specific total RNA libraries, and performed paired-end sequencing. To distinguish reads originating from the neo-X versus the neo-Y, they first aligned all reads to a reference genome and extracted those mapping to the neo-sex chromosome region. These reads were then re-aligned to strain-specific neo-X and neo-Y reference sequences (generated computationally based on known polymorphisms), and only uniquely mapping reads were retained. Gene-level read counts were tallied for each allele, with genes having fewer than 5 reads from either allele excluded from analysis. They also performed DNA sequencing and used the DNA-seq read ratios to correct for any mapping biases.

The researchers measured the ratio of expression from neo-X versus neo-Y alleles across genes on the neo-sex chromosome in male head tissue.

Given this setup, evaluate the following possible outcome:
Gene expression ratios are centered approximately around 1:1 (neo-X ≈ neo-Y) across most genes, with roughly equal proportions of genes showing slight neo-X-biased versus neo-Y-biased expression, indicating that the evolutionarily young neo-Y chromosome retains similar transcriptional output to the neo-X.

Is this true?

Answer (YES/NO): NO